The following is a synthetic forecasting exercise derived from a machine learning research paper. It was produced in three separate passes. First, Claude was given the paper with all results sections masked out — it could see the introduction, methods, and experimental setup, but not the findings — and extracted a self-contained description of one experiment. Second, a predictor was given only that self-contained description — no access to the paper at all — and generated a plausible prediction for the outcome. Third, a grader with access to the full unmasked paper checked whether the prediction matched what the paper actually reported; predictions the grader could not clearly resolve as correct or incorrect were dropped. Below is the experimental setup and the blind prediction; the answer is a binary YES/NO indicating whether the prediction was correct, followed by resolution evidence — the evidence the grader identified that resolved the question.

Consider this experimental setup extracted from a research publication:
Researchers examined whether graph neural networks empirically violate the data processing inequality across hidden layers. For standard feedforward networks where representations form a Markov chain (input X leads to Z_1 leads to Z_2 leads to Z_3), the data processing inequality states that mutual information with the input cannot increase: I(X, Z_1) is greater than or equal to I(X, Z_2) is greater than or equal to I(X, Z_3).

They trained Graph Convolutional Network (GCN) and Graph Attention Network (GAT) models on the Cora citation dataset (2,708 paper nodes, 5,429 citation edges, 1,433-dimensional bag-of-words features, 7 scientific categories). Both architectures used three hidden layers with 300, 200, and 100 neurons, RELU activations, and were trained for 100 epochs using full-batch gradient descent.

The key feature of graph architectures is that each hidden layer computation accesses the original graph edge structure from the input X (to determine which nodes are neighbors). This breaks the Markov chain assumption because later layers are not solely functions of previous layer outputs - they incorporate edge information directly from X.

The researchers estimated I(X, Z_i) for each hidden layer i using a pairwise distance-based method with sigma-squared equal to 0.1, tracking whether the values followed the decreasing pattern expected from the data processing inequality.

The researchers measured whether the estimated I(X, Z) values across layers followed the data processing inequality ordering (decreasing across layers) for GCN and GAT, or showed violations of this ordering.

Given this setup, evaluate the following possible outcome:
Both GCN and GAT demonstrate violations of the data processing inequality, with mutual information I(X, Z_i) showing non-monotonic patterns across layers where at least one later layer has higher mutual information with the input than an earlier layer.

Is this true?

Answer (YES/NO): NO